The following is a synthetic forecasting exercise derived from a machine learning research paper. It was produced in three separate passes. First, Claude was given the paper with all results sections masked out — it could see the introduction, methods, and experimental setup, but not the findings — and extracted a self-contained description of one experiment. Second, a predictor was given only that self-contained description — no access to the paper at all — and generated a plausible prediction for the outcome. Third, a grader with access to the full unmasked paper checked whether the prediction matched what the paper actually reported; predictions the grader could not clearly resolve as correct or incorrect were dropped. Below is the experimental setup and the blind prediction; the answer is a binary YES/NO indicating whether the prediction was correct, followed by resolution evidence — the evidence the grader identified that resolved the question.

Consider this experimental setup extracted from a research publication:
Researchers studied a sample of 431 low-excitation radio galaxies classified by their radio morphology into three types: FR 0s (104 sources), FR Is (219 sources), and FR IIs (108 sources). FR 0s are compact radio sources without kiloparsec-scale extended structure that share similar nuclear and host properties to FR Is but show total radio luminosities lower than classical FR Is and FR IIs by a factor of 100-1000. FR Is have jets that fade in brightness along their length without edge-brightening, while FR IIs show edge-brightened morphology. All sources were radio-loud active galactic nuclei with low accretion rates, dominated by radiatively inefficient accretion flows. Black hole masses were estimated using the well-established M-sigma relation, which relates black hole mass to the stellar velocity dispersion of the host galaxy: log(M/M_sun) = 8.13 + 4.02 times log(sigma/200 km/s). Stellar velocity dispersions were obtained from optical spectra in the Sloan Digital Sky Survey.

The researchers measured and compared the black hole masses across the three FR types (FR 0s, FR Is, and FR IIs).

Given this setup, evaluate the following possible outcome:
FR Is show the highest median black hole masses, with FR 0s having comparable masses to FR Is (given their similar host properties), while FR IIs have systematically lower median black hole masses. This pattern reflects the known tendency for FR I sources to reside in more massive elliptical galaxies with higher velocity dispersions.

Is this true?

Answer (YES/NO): NO